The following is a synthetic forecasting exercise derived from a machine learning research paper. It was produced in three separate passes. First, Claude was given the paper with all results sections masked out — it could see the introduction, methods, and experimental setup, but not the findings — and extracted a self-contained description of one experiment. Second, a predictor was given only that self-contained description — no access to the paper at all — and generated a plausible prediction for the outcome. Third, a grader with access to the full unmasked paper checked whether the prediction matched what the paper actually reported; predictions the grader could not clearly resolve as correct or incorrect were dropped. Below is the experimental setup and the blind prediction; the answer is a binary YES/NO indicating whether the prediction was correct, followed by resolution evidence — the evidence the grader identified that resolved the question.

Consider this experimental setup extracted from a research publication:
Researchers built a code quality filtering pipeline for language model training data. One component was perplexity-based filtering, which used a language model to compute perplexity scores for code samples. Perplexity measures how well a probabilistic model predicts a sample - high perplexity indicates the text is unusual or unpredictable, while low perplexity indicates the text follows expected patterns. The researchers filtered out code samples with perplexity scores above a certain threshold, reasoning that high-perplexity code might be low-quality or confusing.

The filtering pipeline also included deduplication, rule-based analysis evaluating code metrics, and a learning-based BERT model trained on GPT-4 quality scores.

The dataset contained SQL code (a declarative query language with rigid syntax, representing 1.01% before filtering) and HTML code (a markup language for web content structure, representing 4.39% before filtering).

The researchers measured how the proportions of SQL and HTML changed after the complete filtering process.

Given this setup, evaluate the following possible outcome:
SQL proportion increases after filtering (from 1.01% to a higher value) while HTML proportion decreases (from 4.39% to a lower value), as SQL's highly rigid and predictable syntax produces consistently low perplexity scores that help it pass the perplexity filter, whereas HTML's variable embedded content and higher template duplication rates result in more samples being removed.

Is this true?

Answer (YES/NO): NO